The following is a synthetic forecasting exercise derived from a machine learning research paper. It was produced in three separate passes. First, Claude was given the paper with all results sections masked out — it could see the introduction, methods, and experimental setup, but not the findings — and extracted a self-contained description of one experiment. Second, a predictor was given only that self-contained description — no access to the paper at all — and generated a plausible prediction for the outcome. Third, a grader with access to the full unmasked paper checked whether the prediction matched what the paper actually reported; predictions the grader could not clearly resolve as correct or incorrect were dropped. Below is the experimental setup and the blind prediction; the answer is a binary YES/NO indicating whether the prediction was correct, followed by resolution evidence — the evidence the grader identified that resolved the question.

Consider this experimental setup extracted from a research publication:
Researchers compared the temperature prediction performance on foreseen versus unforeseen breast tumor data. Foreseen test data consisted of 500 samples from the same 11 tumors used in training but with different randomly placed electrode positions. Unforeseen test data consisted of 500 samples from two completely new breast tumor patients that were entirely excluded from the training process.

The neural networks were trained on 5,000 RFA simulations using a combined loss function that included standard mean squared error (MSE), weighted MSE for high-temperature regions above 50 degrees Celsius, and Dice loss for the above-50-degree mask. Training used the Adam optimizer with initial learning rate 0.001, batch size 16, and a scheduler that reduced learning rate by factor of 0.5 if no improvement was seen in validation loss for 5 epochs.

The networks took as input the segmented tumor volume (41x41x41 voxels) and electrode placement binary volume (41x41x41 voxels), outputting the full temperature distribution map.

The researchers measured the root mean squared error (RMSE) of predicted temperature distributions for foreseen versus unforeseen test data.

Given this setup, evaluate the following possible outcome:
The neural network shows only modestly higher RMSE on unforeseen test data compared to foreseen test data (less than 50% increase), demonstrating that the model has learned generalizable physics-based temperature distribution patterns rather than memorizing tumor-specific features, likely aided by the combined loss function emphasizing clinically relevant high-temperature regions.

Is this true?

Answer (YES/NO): NO